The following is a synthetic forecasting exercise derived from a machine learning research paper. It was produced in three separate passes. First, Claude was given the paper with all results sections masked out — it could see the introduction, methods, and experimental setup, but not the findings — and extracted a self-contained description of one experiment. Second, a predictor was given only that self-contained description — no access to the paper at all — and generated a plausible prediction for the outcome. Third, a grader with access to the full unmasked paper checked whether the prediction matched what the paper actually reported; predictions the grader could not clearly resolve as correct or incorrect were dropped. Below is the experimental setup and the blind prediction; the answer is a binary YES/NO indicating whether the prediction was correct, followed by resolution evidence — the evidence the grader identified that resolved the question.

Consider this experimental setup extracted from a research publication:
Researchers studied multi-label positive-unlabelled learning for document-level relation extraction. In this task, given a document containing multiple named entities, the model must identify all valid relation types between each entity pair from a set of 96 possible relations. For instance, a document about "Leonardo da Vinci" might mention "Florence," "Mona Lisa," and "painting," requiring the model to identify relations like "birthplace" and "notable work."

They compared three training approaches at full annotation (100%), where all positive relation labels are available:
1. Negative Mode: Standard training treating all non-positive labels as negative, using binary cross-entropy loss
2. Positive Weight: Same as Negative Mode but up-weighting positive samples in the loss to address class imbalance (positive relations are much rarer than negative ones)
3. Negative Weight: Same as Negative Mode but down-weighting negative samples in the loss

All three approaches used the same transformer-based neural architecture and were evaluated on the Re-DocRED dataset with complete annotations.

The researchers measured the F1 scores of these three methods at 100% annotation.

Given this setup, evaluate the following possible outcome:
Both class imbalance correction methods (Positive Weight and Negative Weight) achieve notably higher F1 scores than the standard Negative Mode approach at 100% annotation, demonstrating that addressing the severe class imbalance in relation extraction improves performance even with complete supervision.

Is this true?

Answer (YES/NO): NO